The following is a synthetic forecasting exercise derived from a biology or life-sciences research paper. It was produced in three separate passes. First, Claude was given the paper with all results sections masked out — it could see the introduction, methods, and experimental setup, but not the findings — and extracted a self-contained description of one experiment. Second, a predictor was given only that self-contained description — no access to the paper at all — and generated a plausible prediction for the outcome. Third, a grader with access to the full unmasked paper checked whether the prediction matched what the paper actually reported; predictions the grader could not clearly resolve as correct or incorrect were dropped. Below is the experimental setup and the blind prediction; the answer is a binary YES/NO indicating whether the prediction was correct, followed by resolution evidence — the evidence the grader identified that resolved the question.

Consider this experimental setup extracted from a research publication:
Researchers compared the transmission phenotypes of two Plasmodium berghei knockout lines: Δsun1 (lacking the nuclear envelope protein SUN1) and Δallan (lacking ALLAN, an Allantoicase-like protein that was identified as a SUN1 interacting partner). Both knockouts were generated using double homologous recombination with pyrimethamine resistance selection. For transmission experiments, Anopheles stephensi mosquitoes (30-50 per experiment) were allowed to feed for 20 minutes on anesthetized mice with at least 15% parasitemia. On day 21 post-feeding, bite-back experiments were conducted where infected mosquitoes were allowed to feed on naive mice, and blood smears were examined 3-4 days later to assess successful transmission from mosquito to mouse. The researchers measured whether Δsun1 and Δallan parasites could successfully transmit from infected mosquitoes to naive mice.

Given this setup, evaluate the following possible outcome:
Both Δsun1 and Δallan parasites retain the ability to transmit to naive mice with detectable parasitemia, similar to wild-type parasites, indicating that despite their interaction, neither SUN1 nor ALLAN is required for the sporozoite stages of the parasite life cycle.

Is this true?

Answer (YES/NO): NO